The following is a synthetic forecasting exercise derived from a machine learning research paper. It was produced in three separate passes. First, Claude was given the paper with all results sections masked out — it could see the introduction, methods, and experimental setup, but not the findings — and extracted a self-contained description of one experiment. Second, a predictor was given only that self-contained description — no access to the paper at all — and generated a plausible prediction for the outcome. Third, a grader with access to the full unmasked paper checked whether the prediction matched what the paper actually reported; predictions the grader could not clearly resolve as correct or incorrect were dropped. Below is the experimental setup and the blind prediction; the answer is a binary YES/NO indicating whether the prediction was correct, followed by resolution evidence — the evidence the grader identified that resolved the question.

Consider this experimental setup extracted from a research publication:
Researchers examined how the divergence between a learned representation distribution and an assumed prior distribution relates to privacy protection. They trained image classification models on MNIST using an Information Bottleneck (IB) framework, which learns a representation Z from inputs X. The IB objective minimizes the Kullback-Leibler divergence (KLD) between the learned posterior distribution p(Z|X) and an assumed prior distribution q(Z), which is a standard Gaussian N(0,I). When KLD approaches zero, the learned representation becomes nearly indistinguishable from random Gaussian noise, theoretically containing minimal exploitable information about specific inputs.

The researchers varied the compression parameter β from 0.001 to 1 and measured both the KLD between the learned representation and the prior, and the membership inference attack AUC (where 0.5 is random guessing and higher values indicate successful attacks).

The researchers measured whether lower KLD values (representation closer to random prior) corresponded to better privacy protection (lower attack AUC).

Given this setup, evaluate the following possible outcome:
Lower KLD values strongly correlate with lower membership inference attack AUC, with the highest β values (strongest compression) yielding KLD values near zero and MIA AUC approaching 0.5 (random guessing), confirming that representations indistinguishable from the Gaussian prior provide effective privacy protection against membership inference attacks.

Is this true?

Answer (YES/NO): YES